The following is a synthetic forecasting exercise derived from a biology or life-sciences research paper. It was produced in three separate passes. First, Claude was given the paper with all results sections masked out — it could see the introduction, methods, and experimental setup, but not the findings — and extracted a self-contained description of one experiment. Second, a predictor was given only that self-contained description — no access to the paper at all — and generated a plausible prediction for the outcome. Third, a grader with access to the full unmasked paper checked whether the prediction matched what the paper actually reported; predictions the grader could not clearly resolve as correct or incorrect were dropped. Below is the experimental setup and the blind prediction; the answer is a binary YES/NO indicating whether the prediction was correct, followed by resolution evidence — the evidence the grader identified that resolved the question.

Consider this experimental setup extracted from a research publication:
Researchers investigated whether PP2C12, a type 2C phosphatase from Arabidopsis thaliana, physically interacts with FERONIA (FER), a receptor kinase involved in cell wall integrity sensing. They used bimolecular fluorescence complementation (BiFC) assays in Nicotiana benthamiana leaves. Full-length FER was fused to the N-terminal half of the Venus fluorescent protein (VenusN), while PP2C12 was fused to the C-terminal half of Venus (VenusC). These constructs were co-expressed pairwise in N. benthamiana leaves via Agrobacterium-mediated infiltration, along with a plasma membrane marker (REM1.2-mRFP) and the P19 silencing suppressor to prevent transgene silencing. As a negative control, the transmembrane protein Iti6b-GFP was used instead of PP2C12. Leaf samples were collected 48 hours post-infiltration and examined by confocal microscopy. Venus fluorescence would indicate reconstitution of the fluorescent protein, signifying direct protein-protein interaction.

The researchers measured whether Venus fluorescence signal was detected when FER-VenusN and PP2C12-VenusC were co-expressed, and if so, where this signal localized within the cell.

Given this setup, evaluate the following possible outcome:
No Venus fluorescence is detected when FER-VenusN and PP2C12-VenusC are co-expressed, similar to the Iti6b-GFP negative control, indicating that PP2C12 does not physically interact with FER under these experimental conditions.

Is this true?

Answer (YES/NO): NO